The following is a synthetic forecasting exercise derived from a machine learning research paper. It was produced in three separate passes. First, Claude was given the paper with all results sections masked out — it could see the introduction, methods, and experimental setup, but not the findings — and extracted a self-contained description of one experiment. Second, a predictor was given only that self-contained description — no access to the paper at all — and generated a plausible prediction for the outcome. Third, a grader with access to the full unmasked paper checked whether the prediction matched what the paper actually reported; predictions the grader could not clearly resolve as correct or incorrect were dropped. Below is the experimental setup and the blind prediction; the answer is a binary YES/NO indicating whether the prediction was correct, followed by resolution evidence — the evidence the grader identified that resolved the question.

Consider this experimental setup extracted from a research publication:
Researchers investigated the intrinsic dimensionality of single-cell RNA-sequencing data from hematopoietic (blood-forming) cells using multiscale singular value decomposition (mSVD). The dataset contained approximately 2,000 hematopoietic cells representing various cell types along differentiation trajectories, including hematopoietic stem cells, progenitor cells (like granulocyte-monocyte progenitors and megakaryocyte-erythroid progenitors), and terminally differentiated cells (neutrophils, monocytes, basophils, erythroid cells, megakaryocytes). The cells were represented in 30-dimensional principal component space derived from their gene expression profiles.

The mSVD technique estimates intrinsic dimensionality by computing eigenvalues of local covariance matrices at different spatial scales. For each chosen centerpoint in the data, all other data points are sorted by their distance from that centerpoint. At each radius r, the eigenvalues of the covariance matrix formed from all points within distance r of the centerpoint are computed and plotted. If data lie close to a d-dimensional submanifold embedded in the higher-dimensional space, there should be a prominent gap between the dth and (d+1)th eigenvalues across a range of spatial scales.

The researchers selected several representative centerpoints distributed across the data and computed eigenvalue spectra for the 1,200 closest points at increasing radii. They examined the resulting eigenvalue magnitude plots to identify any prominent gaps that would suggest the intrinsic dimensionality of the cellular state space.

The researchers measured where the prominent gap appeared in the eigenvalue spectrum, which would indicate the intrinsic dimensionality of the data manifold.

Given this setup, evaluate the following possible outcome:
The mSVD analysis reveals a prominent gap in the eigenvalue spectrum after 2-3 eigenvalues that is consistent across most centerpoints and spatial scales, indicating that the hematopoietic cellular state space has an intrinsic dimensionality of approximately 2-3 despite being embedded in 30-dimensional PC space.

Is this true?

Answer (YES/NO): NO